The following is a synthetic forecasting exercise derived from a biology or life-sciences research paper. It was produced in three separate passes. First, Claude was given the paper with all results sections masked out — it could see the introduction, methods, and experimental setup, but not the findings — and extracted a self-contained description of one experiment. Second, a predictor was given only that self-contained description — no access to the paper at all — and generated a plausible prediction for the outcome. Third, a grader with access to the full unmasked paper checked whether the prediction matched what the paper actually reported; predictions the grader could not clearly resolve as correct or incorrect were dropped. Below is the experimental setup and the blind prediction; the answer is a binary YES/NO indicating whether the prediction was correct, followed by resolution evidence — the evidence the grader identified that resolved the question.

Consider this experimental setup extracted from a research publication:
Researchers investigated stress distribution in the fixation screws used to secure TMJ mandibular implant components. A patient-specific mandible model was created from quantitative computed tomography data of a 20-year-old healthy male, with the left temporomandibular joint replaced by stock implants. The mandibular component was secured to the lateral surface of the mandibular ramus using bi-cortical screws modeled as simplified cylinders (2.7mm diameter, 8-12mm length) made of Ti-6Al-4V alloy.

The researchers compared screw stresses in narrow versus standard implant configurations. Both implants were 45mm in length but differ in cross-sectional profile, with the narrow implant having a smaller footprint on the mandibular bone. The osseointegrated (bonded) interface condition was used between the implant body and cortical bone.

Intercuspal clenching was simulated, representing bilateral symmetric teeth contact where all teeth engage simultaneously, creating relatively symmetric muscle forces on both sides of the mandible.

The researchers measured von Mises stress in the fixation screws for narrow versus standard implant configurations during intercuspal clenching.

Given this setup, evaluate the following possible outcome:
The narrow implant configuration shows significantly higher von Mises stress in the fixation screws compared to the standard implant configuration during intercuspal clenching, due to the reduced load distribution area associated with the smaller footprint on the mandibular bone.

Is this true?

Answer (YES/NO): NO